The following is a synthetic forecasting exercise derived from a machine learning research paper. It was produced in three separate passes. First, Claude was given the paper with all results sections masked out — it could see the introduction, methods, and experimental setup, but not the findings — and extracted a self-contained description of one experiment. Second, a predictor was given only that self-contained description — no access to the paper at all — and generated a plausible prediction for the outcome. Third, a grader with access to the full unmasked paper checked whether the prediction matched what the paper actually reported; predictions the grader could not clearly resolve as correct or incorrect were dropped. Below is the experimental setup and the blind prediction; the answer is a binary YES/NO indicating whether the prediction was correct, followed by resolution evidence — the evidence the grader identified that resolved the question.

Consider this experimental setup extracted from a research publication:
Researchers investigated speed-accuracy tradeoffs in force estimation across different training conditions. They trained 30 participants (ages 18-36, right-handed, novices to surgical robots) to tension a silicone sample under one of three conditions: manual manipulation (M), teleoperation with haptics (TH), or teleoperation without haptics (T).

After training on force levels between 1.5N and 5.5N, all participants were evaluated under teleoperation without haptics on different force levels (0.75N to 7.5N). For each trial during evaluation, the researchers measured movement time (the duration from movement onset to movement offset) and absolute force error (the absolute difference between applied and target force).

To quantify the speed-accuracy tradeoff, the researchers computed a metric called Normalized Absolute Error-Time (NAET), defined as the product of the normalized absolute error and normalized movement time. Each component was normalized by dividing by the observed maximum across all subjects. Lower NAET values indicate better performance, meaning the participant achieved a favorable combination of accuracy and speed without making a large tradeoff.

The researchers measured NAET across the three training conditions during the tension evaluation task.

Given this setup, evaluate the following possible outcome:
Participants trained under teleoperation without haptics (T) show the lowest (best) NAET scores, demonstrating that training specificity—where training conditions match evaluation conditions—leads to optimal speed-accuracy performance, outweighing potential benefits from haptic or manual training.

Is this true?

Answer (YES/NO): NO